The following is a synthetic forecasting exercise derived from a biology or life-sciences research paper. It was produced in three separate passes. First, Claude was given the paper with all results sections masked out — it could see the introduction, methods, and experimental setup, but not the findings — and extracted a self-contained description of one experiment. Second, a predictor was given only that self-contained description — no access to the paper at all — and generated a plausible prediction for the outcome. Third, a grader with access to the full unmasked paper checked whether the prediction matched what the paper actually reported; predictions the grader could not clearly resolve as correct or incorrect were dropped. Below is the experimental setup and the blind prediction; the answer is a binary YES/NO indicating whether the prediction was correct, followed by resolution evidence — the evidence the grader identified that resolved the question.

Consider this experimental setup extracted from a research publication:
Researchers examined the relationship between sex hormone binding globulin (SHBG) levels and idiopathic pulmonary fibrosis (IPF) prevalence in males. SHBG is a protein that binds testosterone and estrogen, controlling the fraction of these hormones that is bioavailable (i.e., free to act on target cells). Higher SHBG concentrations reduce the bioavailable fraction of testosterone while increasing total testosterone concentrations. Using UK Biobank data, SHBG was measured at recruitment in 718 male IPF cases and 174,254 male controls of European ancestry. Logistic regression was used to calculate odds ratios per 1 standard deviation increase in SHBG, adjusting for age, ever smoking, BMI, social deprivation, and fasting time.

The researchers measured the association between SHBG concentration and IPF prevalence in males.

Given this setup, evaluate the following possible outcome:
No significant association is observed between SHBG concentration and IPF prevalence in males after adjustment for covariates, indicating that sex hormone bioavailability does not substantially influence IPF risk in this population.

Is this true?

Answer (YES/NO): NO